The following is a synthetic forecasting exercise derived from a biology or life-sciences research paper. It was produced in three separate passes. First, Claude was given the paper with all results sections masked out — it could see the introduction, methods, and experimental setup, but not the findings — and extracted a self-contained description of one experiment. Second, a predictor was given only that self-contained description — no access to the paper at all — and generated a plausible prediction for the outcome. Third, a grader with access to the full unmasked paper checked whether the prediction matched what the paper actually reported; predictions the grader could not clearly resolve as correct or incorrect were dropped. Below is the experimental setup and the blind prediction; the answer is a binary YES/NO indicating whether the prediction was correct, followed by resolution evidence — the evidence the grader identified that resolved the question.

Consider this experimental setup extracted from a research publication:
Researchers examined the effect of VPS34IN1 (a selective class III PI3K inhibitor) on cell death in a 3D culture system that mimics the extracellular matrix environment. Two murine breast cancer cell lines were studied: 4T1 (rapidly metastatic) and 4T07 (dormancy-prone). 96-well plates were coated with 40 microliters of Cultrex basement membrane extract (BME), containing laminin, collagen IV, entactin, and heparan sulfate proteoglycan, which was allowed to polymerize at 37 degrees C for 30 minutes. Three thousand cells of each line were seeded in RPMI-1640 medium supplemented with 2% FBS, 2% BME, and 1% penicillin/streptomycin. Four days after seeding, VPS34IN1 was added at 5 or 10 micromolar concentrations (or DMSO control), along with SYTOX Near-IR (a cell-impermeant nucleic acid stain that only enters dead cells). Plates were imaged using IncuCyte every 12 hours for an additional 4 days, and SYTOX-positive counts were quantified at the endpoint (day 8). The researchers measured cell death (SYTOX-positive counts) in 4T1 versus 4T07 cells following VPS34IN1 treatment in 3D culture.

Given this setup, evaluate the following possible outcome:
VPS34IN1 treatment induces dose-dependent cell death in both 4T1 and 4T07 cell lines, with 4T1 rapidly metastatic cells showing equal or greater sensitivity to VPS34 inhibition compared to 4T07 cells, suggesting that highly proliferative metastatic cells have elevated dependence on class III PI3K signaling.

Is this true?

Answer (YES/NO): NO